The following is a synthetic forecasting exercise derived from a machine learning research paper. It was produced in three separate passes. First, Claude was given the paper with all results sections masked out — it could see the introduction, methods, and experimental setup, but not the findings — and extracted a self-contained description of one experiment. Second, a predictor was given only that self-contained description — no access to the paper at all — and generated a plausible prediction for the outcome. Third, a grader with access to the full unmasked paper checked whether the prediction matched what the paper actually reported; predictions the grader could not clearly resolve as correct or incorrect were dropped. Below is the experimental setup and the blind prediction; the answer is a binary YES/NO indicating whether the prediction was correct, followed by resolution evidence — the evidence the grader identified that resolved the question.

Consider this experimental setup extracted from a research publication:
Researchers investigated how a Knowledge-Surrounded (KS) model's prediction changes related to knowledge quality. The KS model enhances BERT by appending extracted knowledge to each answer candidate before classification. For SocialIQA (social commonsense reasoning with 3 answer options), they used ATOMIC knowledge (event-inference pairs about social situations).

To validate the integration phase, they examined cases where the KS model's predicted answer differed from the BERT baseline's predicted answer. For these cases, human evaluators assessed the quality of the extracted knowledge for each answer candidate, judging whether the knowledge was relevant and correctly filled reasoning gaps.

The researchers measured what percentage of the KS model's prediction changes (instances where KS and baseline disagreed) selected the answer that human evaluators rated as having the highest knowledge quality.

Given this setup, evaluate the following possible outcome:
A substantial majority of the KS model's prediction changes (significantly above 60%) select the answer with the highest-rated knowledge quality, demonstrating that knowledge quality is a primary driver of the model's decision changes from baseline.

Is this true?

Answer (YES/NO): YES